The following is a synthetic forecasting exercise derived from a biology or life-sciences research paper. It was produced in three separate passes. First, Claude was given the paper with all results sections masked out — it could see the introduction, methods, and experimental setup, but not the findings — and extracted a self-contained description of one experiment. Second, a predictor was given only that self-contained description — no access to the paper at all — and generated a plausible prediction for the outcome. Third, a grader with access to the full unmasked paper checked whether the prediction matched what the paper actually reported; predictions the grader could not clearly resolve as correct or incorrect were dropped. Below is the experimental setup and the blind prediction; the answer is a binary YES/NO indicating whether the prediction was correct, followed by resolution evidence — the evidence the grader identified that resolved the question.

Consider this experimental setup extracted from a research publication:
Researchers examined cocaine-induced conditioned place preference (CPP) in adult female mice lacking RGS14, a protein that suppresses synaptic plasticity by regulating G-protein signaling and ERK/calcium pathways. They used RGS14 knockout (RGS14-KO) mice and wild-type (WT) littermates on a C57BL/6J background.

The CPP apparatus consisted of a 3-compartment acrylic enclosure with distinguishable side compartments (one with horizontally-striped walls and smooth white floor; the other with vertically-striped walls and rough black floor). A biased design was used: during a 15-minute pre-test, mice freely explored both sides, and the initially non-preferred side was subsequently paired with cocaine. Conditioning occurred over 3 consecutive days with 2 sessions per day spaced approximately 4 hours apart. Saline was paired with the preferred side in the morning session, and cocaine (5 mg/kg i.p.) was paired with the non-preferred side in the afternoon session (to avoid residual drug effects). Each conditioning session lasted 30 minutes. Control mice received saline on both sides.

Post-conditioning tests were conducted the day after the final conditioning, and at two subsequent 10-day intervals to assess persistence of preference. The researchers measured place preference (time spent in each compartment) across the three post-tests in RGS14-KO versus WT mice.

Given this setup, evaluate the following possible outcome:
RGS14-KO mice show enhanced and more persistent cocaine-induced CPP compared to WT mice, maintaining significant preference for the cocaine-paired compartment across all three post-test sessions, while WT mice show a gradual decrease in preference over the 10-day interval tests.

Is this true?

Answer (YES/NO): YES